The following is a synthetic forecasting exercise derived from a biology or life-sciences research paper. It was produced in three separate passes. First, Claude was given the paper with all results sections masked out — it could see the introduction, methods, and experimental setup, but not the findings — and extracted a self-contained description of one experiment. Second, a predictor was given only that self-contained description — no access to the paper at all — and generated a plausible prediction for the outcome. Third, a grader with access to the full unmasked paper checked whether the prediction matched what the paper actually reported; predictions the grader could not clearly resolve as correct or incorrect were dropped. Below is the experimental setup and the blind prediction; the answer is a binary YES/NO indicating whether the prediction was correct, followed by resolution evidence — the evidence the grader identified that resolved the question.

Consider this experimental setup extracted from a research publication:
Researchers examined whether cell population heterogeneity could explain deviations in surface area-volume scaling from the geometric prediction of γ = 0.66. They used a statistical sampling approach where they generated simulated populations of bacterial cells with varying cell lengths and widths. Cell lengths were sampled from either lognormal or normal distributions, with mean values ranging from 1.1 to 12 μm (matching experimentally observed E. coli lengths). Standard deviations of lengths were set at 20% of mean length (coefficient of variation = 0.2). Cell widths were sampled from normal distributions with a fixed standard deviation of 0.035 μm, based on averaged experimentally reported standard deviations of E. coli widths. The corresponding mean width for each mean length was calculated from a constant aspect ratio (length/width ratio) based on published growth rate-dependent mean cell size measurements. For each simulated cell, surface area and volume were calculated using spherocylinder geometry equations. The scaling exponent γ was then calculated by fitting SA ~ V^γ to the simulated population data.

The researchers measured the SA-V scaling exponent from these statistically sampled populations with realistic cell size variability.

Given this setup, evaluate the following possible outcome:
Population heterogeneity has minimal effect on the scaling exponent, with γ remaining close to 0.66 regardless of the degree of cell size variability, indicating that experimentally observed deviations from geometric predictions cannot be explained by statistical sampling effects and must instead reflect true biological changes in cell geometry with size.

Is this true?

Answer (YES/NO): NO